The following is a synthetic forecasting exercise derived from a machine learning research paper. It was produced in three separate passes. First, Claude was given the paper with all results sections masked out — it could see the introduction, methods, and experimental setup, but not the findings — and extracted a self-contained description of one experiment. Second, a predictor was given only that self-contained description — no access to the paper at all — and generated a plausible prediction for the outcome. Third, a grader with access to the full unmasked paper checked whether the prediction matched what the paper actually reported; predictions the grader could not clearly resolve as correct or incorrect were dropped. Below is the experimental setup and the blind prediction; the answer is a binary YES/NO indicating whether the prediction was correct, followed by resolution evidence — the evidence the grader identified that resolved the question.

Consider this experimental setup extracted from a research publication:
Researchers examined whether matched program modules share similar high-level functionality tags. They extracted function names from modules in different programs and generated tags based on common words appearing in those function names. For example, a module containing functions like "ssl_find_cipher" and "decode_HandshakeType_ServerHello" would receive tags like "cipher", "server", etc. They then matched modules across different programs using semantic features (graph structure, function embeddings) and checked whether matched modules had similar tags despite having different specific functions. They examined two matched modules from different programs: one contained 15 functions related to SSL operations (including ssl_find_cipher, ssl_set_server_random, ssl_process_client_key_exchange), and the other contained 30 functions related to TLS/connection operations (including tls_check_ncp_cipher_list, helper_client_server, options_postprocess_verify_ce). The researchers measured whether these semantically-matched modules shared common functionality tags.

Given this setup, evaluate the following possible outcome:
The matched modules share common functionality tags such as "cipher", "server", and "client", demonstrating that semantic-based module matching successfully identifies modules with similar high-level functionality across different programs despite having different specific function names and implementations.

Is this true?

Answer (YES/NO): YES